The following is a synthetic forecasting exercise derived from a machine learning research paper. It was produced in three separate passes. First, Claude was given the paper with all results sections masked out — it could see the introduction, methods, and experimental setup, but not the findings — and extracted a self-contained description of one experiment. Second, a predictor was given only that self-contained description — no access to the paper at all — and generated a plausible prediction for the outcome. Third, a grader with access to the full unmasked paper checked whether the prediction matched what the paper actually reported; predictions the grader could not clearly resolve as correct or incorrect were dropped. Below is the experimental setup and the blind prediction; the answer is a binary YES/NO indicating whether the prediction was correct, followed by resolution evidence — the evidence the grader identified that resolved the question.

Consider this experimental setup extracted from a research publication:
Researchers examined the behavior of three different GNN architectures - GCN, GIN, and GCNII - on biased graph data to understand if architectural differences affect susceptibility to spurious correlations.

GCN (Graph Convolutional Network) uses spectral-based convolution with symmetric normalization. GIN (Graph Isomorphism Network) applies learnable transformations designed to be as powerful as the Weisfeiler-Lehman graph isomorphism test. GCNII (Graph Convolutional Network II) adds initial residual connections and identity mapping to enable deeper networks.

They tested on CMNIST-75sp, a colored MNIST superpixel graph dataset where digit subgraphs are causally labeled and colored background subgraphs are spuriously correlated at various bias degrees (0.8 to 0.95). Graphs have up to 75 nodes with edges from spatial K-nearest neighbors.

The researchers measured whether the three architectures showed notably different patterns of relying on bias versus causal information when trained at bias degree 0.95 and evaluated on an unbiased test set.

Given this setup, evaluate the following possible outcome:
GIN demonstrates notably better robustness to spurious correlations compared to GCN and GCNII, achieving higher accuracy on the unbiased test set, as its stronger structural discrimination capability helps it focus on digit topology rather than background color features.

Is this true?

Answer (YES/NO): NO